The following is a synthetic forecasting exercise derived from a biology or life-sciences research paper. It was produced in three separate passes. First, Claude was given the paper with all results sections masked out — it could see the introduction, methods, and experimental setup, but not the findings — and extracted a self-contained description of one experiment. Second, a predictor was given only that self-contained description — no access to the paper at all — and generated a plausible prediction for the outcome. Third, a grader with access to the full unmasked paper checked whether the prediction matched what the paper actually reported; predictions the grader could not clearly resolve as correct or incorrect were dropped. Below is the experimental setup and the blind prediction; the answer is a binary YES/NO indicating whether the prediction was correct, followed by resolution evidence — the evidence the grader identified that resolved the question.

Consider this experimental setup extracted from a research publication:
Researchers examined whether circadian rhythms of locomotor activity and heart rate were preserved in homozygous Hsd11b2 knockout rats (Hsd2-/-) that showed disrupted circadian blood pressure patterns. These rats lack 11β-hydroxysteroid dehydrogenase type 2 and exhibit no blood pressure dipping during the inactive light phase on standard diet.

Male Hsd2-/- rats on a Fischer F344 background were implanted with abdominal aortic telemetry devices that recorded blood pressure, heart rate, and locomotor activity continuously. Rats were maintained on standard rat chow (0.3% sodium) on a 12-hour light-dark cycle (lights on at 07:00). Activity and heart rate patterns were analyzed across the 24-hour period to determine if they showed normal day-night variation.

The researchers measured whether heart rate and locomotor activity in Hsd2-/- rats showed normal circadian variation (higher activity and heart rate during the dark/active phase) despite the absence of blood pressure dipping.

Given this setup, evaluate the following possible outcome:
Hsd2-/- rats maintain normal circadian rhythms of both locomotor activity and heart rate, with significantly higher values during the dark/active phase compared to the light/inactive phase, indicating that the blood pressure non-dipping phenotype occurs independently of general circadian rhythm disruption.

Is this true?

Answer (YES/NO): YES